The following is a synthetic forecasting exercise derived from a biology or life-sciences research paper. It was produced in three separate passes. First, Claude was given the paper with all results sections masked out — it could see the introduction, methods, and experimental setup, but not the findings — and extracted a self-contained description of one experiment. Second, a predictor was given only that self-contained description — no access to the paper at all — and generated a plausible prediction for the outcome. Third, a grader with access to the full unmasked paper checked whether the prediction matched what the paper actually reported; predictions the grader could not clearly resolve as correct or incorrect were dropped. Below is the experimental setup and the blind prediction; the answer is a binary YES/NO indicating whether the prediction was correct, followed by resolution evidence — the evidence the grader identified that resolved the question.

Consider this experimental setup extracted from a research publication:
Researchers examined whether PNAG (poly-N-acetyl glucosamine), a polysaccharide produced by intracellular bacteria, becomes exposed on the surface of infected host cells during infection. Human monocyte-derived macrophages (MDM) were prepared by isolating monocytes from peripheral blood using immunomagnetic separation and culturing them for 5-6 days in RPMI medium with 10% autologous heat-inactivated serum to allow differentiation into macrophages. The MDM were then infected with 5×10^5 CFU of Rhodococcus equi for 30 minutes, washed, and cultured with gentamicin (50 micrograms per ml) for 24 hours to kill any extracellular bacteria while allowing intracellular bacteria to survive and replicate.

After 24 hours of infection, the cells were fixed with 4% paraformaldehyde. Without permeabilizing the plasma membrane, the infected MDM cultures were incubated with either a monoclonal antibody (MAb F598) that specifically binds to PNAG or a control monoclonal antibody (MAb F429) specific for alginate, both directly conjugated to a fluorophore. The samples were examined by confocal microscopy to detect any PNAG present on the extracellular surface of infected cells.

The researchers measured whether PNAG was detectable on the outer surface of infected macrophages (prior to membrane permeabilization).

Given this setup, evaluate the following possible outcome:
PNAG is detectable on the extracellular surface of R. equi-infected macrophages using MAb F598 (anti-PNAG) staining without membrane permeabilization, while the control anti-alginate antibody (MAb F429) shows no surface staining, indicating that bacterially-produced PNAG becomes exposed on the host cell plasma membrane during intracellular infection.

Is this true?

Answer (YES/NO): YES